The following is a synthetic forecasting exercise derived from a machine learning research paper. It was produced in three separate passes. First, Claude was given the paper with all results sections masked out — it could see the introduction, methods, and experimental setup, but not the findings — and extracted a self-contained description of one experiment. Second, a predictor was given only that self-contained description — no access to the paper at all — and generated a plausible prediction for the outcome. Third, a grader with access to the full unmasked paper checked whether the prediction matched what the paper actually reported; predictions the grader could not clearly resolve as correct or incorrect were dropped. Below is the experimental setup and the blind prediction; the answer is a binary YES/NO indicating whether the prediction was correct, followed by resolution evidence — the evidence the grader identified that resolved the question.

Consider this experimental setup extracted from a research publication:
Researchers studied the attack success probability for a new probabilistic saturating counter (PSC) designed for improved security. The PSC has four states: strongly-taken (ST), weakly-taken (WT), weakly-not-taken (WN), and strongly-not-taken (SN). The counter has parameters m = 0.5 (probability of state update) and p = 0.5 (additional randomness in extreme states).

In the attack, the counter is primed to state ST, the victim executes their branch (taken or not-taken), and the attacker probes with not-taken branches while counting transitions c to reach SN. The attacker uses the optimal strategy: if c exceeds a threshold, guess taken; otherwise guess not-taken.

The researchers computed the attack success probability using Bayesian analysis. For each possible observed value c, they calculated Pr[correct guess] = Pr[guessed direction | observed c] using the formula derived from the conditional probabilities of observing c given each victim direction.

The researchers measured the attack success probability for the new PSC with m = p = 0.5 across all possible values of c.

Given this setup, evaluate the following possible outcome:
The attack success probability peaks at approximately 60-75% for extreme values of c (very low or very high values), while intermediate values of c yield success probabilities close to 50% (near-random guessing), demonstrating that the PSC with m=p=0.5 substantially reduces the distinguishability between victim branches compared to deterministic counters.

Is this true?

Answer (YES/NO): NO